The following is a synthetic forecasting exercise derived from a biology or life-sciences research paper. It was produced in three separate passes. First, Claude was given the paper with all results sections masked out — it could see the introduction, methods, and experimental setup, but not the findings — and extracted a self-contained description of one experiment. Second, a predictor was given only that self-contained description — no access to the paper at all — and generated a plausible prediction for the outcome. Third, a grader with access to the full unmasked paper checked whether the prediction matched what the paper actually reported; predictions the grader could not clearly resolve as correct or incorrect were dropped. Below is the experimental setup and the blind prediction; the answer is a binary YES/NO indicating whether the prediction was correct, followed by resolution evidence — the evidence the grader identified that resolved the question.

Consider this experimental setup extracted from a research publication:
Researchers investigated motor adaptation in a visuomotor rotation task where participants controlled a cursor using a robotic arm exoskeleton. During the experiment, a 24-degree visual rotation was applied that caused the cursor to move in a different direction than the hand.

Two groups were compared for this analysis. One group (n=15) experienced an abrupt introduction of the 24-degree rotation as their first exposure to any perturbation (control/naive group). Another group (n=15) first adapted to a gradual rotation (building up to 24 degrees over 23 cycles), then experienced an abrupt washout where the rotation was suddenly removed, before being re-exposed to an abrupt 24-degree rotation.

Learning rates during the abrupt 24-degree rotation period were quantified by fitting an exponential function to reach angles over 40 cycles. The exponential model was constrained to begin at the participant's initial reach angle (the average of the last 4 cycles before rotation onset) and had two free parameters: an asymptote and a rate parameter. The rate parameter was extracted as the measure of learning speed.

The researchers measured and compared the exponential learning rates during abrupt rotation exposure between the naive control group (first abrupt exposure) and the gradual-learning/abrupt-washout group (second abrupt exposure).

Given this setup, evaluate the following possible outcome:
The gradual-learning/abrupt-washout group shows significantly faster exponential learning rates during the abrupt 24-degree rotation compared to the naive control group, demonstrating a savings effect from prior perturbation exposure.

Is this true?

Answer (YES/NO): NO